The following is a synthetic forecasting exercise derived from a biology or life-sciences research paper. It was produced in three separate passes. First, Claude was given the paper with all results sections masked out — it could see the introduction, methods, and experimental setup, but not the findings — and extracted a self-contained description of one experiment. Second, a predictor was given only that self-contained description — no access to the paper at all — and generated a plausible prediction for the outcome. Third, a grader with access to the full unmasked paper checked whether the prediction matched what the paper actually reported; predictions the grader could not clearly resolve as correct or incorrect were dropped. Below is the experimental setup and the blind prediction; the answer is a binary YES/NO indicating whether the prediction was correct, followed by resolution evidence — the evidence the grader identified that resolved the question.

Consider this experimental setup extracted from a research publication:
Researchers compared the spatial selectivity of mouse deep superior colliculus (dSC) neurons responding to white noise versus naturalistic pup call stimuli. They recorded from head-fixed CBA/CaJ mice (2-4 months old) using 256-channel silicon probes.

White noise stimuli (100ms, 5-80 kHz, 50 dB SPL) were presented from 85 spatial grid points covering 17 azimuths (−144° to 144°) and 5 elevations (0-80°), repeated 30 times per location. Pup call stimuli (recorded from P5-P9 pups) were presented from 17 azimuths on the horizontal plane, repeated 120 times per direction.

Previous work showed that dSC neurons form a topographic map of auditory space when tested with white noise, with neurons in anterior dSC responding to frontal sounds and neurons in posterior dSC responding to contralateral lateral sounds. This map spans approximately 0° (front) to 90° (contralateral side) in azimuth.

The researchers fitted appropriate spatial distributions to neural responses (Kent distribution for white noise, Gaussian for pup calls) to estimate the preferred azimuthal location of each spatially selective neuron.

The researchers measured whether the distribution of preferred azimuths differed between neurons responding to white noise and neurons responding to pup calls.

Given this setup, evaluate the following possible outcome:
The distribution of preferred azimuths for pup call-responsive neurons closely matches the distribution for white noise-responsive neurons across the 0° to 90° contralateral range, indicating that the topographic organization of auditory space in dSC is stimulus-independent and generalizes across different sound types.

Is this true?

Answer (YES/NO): NO